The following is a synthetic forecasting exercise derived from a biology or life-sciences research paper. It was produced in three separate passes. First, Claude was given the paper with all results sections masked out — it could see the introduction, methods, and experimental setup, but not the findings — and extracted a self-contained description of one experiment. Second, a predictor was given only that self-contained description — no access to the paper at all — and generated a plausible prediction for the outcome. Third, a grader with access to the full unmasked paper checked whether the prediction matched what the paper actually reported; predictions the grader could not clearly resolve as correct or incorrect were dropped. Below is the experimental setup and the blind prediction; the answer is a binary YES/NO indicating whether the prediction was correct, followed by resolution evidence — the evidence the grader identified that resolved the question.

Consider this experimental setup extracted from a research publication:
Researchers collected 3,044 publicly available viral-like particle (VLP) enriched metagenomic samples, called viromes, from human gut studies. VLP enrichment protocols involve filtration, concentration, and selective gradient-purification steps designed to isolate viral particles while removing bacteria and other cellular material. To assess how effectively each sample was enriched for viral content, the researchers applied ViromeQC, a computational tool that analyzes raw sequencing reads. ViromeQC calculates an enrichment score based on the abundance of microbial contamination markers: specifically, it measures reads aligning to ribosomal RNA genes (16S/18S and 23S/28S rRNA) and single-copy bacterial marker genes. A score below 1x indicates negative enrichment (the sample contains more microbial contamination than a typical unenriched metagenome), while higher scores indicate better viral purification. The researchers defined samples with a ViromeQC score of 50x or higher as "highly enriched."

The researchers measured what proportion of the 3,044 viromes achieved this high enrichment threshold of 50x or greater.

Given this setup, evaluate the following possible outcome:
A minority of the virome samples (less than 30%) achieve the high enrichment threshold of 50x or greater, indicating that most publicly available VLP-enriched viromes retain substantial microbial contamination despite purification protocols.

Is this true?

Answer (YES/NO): YES